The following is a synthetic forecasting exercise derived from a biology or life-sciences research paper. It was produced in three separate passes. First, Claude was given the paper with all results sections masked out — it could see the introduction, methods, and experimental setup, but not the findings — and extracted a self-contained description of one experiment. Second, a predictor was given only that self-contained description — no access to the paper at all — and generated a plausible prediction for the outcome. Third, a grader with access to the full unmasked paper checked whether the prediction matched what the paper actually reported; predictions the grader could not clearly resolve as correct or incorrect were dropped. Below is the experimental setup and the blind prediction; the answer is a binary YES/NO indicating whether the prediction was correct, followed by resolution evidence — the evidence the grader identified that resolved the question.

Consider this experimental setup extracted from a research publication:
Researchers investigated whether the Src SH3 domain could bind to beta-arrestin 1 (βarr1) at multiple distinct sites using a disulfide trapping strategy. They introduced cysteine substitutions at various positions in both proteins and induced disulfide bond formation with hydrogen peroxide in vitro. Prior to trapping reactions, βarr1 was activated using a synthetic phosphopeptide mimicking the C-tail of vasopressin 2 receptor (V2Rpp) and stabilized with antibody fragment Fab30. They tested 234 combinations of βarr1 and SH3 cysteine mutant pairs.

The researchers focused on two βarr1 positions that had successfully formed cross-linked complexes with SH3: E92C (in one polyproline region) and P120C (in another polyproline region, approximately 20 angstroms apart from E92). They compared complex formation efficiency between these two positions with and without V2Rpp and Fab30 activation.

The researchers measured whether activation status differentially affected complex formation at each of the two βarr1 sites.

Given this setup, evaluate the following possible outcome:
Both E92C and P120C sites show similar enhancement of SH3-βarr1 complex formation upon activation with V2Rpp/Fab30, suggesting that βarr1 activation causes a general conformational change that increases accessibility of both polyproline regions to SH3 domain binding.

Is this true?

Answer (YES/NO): NO